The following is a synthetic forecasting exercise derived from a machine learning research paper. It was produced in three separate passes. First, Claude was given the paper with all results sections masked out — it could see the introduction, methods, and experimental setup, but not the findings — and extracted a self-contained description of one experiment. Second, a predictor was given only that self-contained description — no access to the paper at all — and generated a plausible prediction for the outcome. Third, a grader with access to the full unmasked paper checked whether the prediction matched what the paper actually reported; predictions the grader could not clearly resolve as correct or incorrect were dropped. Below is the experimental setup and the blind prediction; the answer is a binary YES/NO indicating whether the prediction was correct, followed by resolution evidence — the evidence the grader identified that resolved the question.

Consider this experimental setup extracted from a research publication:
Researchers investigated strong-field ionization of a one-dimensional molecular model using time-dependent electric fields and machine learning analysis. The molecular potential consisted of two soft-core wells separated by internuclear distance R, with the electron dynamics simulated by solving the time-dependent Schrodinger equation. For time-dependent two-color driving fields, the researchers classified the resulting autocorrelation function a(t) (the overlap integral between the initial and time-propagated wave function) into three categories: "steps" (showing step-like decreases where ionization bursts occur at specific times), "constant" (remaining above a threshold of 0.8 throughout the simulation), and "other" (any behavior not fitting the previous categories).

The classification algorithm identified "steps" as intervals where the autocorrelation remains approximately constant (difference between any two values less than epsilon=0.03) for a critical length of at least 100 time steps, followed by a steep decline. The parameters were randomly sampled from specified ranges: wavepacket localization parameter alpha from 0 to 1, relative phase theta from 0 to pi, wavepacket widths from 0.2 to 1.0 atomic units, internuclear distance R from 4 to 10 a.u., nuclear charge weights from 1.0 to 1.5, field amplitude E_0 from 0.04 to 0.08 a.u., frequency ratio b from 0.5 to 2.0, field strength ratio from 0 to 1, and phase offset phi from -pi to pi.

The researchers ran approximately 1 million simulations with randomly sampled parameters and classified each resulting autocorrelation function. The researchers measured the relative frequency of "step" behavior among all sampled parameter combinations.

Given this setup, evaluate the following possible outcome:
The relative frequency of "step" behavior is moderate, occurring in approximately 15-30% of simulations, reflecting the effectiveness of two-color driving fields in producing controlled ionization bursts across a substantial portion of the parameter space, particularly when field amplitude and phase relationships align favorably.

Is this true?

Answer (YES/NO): NO